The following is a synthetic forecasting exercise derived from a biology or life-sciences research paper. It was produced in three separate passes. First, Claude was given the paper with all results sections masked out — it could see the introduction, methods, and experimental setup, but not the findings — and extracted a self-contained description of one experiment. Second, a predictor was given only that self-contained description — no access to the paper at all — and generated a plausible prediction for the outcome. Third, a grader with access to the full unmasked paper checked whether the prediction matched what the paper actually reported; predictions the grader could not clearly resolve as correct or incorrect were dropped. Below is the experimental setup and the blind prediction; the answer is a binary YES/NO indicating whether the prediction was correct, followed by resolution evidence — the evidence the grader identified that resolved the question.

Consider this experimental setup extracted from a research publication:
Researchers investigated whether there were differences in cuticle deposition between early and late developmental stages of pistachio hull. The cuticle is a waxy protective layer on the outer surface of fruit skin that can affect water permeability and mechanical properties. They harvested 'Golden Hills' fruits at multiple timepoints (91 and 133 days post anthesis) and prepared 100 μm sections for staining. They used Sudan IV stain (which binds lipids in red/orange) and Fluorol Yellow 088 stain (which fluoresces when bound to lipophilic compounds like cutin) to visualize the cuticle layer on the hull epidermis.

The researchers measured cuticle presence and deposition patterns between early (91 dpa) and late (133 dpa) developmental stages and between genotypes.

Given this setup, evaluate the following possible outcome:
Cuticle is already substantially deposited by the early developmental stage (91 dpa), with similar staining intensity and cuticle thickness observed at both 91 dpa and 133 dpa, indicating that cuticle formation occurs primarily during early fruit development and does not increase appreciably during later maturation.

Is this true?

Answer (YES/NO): YES